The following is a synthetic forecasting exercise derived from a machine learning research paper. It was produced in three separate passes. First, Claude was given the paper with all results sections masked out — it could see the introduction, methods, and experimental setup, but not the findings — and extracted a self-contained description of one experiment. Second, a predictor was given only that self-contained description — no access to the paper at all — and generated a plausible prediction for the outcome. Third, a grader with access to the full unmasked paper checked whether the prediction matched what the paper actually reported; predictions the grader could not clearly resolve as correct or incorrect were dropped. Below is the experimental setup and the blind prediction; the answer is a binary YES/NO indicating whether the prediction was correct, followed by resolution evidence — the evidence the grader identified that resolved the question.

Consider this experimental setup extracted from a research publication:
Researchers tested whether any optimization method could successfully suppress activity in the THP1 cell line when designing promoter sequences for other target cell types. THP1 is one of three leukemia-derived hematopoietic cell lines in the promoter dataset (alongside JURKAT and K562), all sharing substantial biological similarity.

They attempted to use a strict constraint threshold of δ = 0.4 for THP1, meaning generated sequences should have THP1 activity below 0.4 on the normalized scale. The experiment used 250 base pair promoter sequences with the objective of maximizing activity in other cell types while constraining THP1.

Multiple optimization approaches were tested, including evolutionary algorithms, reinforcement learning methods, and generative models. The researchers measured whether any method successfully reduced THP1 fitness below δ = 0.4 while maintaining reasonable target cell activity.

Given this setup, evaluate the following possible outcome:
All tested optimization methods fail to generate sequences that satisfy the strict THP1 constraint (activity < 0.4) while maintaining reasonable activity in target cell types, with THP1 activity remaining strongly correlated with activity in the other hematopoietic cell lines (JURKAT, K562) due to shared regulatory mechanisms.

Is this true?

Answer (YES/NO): NO